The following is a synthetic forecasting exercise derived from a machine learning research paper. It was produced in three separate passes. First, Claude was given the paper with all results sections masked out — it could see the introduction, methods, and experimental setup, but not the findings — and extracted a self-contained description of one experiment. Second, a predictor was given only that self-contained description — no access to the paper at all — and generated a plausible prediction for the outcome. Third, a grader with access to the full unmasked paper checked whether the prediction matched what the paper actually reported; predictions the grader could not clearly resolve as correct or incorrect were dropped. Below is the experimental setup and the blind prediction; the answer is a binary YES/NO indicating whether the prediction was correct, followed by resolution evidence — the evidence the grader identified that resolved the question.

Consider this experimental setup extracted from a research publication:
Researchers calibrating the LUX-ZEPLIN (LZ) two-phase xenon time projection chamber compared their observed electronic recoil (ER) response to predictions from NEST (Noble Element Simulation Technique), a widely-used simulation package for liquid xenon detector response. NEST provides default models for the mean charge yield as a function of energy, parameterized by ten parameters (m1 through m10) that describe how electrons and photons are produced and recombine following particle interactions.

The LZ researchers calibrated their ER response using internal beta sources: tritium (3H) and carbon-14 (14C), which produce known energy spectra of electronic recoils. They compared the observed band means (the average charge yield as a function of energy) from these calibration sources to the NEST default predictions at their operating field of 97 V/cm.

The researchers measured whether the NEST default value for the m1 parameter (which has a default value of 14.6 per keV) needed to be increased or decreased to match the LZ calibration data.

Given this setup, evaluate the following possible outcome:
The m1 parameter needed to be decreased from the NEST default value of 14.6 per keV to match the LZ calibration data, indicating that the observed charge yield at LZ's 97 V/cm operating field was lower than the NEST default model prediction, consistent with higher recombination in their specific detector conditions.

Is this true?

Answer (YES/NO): YES